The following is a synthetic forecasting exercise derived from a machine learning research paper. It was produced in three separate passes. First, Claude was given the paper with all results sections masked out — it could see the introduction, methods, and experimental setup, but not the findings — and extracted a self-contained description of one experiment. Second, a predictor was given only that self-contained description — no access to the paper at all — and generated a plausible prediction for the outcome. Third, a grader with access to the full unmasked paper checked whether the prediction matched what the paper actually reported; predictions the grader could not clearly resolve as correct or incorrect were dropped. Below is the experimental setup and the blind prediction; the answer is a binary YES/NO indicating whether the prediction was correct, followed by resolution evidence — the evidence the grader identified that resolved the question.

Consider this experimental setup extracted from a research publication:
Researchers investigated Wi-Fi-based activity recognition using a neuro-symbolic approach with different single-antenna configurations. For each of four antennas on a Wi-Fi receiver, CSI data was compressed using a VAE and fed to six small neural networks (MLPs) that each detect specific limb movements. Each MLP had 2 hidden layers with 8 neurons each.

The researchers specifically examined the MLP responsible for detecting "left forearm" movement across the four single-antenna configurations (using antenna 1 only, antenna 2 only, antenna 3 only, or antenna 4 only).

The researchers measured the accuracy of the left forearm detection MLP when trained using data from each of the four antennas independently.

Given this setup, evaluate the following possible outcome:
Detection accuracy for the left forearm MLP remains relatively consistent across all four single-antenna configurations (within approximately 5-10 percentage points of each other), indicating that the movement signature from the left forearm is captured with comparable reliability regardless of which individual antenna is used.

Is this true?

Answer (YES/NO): NO